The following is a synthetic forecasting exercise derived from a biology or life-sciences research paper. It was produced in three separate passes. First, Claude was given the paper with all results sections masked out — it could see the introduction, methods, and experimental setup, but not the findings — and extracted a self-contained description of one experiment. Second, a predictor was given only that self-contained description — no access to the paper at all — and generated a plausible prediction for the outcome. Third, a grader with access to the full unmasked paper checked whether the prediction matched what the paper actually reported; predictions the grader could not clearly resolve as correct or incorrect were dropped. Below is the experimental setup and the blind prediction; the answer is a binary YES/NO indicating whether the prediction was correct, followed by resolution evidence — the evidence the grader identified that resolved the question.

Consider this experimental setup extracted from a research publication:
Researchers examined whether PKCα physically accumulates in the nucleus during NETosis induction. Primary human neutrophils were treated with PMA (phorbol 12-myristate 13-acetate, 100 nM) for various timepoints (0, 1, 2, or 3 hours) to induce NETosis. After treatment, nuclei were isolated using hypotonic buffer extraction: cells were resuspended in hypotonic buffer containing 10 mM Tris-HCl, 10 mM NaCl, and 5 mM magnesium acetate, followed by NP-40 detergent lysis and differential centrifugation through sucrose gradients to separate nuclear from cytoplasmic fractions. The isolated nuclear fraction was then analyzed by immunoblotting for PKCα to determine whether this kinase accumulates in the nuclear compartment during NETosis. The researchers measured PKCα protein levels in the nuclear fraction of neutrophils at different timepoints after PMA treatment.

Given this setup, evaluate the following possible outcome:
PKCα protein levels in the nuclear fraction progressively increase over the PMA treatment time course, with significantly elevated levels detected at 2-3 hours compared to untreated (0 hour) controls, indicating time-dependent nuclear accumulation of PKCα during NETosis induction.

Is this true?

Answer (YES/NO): YES